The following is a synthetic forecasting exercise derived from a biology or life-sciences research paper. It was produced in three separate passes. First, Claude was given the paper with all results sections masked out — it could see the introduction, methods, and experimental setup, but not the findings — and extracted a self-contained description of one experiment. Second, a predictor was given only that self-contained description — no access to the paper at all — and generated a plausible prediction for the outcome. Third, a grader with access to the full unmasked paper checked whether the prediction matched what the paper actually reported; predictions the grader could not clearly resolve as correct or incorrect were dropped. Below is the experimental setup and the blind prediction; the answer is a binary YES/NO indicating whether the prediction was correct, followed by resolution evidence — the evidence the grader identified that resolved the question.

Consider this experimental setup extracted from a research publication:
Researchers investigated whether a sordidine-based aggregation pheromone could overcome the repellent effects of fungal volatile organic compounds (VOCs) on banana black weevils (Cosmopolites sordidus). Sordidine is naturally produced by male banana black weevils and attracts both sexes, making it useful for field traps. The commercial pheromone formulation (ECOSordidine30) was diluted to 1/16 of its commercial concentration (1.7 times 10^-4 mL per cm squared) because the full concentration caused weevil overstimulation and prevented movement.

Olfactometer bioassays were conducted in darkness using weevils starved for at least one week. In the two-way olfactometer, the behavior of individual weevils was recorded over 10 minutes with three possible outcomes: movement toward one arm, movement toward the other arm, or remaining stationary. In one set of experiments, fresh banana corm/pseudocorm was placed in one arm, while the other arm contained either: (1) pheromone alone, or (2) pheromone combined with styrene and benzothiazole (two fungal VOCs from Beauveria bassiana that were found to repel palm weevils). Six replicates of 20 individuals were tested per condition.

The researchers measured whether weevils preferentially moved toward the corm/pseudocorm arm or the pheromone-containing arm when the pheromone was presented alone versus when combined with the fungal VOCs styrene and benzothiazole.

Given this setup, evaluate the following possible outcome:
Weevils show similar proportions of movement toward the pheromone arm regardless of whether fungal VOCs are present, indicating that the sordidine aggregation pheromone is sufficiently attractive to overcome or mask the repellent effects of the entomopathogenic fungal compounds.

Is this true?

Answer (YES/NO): NO